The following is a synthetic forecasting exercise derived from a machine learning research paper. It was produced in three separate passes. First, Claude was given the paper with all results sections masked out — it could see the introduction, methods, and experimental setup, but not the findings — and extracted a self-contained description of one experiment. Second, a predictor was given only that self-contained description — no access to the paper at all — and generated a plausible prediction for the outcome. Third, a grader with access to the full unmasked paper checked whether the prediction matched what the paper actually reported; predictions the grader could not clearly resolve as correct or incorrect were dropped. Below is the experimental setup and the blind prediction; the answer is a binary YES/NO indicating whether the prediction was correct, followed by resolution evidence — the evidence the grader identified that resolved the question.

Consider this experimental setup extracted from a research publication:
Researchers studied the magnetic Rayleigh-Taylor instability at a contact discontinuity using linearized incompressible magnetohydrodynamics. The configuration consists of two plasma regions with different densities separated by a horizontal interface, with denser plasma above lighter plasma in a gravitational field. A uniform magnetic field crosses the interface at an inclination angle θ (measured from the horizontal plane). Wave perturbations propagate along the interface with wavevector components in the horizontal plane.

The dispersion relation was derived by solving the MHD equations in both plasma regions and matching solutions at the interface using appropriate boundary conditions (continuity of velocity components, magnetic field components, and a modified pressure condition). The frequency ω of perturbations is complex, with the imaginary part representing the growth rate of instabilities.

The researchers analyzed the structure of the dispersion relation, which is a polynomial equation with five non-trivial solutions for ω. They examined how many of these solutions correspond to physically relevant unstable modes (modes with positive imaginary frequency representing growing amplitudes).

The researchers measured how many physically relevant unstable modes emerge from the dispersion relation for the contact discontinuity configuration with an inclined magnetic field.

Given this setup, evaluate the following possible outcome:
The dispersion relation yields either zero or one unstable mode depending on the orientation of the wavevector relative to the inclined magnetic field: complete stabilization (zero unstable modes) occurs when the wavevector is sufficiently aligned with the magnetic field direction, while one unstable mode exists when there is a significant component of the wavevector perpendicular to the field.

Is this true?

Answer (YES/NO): NO